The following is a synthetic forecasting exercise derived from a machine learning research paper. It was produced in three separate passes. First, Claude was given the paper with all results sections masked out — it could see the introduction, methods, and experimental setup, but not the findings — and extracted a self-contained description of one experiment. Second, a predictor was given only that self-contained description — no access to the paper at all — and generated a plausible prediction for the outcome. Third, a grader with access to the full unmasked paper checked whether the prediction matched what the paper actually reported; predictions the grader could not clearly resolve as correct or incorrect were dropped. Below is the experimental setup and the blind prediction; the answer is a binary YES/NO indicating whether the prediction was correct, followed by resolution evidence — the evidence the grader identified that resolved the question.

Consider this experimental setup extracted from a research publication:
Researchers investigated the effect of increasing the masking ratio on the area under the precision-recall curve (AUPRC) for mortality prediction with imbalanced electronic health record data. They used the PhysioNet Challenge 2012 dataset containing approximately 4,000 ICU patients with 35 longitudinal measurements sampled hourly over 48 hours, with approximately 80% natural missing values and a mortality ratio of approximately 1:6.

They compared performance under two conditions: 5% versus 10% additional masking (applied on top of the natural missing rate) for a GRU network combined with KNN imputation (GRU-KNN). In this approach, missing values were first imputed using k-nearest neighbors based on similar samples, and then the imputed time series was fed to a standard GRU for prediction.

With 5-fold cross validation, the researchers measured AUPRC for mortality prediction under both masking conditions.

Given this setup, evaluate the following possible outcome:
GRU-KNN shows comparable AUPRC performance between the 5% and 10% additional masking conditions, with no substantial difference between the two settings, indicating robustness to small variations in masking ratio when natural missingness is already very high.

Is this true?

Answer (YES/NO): YES